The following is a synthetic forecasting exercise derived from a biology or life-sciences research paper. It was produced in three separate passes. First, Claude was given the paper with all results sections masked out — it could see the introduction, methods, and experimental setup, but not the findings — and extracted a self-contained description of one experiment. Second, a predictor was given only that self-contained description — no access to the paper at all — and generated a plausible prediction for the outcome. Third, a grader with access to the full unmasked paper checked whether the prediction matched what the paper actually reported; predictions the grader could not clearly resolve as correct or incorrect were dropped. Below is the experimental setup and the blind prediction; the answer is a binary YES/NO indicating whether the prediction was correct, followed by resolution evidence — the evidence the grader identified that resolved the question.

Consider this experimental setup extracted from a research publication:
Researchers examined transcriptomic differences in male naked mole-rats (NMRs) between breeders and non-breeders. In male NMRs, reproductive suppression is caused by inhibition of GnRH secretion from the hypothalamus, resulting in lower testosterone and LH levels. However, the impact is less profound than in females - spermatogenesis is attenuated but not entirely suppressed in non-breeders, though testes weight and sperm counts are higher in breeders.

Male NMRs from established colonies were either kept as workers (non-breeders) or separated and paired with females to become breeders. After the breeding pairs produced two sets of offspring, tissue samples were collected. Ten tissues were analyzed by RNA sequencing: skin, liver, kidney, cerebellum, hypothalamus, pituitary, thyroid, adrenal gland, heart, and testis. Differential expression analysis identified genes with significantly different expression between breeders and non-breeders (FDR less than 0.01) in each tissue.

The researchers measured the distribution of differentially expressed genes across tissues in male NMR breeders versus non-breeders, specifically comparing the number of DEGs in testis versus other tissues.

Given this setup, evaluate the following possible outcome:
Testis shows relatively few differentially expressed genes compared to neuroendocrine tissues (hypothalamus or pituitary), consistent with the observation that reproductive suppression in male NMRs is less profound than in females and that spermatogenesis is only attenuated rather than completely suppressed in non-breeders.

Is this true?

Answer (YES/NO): NO